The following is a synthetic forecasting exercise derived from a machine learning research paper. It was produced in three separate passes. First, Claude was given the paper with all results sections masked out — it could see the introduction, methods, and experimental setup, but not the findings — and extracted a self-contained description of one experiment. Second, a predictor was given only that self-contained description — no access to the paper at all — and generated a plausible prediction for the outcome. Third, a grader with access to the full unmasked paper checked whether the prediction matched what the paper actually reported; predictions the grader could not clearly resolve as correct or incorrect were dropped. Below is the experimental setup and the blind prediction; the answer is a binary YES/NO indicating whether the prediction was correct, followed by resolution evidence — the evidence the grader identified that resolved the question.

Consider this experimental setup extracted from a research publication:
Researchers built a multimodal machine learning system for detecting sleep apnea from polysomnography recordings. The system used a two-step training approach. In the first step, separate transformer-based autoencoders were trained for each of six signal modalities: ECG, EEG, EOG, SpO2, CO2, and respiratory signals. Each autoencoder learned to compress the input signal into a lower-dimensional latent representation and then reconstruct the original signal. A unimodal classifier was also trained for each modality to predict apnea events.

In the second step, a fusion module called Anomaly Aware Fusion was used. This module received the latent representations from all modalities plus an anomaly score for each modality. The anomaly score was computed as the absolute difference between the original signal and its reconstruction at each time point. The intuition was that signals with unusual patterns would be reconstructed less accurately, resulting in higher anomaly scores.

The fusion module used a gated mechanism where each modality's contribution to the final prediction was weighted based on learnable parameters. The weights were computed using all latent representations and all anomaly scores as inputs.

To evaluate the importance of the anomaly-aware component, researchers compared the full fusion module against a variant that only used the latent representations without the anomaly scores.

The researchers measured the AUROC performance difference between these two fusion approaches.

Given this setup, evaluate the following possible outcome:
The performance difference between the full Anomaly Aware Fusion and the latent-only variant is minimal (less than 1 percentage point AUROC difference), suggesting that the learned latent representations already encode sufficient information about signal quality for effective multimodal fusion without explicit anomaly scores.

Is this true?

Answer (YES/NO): NO